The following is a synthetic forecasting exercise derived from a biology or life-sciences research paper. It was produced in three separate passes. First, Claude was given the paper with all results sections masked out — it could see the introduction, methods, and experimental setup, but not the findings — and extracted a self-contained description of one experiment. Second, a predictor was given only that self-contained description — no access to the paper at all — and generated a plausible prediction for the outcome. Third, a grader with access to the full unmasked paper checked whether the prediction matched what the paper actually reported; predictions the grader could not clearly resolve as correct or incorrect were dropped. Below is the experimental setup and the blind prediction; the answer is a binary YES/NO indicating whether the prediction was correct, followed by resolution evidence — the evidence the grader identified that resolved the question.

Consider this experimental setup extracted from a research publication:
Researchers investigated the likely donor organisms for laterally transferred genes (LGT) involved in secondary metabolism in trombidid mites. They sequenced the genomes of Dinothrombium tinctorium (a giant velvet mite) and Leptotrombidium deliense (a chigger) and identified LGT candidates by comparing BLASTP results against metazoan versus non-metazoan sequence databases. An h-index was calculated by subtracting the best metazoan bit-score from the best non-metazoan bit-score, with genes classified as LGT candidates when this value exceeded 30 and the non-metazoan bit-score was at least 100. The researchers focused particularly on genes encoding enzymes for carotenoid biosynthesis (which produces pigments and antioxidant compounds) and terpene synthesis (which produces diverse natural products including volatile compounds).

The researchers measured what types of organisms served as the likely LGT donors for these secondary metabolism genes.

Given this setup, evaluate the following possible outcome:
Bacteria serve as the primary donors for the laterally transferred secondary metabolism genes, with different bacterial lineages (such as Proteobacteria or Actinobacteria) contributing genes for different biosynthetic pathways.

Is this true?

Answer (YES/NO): NO